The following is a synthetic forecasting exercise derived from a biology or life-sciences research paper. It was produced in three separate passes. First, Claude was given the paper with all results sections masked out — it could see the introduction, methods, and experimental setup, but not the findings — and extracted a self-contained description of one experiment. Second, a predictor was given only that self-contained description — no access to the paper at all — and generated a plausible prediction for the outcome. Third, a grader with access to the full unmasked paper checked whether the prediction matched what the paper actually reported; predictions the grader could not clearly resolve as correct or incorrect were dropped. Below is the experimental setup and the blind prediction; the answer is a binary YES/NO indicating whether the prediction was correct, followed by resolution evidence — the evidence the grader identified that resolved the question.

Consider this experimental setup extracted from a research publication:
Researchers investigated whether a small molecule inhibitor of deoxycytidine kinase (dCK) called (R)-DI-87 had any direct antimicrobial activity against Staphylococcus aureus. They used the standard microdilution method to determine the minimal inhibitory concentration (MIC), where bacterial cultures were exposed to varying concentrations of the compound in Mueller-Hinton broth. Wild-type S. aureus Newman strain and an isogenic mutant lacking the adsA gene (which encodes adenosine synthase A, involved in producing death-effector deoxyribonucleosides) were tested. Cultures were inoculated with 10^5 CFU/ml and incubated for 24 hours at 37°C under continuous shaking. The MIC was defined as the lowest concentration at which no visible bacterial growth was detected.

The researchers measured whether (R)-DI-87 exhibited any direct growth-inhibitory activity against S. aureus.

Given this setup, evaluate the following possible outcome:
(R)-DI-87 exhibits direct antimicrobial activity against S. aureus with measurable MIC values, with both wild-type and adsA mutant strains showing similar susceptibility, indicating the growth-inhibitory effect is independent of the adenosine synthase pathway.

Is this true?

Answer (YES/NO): NO